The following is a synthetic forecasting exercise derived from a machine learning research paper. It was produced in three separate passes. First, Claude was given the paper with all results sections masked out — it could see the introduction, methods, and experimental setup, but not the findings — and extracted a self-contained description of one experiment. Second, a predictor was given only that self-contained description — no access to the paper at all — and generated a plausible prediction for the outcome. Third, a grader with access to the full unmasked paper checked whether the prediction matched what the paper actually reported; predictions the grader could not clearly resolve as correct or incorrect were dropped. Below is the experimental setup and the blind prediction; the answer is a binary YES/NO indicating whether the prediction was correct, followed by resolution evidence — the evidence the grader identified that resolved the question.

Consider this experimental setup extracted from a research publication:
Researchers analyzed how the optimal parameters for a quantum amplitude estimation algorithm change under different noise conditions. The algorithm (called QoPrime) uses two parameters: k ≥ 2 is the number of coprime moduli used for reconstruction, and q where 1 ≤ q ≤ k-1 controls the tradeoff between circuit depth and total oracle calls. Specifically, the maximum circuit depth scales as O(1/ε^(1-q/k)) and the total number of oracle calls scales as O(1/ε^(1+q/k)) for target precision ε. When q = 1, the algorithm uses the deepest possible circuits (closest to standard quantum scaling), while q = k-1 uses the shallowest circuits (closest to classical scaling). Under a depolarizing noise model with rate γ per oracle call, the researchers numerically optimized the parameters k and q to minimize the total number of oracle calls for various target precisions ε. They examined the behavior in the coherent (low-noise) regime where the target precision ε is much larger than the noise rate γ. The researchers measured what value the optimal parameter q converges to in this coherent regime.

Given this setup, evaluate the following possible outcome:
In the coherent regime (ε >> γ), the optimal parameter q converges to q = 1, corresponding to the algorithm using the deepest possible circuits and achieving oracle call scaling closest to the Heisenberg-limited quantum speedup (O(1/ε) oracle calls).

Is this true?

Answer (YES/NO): YES